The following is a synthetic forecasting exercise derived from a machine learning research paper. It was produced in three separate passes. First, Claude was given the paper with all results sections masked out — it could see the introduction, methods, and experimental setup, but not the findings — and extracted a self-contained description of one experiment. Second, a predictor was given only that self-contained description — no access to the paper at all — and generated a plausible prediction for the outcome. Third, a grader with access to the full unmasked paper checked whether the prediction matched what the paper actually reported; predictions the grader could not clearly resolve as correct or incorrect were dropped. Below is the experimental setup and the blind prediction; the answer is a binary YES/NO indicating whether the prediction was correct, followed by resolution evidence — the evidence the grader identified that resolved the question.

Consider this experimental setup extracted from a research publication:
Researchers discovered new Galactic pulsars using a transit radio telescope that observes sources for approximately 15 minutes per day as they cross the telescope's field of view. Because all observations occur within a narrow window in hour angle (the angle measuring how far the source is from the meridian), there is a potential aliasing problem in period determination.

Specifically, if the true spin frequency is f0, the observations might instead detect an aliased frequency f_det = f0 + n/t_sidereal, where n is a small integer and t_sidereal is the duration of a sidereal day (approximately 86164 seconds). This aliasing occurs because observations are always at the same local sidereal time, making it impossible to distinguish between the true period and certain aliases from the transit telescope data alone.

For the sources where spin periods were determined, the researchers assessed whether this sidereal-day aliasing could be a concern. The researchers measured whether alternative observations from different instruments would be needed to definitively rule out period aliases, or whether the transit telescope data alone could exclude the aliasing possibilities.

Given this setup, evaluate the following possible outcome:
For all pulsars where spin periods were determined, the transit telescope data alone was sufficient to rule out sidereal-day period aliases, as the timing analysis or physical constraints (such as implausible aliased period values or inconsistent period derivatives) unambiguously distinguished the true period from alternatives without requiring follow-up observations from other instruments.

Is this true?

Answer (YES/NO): NO